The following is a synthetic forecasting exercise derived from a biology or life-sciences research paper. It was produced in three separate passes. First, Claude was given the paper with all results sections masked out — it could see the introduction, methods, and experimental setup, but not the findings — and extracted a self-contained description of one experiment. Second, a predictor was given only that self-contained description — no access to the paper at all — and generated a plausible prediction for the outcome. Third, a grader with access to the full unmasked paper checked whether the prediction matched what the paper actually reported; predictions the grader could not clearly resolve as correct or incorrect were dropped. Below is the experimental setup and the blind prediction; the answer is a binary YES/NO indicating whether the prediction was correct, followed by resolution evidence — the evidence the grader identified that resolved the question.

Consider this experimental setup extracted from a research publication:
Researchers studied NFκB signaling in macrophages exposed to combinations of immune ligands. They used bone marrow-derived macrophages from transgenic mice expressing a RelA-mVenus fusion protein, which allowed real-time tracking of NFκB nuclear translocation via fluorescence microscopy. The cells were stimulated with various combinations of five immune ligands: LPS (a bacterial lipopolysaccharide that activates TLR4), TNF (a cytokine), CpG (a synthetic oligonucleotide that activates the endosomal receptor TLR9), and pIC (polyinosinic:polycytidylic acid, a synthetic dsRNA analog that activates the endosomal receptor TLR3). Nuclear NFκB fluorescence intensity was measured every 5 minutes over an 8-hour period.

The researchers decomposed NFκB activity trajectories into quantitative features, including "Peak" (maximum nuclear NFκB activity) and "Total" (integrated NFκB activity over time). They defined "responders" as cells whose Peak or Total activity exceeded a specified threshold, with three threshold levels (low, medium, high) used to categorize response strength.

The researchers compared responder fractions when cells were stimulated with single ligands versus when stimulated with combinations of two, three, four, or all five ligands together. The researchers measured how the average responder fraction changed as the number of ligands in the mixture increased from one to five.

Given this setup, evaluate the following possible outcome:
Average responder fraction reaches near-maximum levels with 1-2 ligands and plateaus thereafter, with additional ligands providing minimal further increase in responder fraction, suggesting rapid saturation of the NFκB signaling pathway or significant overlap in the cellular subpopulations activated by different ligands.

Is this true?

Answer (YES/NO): NO